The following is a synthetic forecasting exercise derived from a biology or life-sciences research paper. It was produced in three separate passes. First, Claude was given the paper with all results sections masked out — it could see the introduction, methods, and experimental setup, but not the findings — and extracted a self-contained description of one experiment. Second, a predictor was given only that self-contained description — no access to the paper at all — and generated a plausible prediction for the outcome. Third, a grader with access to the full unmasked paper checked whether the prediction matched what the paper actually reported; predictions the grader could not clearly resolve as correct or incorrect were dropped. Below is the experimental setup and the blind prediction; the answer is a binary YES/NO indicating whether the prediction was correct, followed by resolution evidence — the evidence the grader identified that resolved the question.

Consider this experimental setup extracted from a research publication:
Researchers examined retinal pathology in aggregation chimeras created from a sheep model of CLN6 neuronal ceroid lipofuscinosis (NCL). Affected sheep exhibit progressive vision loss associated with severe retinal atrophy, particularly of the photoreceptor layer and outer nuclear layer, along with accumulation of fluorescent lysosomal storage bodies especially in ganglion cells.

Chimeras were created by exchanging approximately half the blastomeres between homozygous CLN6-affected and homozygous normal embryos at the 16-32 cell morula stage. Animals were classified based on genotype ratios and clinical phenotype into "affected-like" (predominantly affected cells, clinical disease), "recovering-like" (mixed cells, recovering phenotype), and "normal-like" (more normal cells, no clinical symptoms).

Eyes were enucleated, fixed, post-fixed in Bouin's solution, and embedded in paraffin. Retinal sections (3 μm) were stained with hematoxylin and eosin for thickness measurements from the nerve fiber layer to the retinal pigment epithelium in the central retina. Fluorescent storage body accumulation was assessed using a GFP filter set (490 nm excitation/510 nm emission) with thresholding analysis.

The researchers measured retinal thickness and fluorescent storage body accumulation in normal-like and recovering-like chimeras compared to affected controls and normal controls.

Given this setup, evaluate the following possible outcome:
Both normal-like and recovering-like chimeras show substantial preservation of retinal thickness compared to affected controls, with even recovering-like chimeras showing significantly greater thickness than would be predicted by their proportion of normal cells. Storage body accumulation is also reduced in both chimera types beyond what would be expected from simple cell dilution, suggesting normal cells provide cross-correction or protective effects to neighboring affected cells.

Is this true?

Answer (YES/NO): YES